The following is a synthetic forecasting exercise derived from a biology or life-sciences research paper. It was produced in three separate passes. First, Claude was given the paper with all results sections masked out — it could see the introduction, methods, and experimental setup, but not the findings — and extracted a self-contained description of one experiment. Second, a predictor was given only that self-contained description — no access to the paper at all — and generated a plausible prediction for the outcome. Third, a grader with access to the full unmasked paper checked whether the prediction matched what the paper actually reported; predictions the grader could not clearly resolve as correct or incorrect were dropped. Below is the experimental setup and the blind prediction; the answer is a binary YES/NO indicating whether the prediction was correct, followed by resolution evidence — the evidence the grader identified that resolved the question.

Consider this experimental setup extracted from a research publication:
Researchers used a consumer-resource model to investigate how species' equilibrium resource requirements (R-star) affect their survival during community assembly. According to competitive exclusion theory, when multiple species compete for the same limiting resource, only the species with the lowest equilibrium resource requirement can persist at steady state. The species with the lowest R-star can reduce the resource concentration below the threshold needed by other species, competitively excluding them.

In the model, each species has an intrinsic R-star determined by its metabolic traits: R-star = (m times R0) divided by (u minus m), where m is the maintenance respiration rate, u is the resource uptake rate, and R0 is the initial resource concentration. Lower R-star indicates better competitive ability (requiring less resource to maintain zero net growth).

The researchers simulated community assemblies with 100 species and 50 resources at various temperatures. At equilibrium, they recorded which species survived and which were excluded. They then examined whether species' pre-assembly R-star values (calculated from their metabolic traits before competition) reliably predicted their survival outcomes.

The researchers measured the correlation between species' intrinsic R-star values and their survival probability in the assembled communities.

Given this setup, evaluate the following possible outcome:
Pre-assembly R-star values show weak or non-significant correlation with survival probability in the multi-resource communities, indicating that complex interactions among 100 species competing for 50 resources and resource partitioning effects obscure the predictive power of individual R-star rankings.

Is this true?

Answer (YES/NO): NO